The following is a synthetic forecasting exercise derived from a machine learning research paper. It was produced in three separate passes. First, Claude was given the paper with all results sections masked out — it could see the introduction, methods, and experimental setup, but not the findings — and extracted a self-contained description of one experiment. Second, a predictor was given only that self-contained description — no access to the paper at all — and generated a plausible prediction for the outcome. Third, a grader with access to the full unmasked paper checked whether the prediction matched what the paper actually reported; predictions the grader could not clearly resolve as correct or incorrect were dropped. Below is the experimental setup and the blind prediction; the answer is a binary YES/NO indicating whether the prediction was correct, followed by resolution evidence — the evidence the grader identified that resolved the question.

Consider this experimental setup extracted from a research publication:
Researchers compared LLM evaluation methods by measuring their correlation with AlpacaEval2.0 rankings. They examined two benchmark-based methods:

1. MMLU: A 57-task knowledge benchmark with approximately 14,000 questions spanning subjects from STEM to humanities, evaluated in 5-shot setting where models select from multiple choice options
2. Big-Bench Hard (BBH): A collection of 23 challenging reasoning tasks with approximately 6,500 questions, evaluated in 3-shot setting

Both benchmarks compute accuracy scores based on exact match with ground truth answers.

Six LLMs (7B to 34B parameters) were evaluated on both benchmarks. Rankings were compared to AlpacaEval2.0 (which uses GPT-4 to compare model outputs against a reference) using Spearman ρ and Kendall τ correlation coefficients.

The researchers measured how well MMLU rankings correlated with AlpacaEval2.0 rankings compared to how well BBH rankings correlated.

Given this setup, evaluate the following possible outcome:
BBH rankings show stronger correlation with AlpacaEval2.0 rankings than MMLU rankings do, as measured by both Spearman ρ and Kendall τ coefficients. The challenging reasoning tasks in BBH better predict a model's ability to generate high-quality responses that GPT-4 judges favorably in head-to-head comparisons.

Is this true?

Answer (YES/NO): NO